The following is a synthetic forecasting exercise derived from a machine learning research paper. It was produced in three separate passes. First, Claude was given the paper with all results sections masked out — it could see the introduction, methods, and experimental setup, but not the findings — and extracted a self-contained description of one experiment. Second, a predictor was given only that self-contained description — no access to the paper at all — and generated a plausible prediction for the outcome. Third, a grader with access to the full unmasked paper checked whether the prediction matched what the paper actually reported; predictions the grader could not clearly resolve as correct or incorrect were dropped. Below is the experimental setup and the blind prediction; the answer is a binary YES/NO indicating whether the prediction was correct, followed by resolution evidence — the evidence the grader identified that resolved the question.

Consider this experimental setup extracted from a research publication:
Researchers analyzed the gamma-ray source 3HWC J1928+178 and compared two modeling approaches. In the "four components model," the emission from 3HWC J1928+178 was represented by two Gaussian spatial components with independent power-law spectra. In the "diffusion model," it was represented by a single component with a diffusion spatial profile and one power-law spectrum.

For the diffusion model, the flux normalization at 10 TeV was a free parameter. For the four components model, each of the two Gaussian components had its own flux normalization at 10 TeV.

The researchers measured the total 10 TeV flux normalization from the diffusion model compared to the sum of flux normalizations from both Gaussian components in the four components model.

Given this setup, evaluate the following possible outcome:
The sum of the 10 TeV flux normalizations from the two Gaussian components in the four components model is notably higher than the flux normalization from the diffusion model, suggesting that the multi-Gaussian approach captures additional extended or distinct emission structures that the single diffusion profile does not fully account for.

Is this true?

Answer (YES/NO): NO